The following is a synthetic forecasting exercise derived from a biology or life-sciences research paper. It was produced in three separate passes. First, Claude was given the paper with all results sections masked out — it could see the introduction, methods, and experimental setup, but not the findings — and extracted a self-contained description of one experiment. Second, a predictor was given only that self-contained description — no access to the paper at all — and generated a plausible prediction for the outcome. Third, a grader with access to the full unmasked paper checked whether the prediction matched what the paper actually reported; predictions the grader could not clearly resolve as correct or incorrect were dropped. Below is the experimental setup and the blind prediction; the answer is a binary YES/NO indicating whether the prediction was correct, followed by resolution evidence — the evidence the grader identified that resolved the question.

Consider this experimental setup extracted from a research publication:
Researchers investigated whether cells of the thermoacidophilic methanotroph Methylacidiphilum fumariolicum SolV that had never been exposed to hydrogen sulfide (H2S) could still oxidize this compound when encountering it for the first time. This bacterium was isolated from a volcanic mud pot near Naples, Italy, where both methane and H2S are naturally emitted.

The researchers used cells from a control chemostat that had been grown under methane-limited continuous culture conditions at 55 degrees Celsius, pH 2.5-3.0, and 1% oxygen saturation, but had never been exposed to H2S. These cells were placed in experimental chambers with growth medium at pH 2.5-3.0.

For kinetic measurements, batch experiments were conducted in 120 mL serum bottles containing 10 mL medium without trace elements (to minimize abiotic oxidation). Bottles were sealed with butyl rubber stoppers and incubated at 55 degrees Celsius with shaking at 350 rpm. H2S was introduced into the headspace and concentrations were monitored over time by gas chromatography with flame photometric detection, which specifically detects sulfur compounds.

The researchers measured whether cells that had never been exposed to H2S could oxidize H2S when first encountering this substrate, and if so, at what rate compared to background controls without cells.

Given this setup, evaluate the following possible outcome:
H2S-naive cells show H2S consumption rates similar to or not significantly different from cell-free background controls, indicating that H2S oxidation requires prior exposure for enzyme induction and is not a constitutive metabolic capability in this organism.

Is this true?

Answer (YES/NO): NO